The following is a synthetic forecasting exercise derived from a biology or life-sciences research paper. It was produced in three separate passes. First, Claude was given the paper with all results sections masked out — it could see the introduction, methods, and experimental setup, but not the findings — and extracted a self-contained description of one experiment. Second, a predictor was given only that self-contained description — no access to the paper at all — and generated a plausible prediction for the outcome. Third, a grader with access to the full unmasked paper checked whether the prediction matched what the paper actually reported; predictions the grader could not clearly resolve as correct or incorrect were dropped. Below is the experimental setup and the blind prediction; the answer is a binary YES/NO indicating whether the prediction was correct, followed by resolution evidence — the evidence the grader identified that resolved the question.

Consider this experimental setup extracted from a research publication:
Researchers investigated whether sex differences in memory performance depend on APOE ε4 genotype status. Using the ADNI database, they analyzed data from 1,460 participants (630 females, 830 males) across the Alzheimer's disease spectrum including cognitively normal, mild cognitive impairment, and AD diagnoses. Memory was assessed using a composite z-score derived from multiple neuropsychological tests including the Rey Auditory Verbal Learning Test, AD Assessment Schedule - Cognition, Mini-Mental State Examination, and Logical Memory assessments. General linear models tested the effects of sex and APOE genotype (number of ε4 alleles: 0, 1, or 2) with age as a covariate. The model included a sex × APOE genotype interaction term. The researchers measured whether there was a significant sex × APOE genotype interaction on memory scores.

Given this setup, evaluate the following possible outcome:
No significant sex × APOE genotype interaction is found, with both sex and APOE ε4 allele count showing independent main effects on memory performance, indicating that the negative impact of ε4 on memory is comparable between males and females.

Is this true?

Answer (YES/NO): YES